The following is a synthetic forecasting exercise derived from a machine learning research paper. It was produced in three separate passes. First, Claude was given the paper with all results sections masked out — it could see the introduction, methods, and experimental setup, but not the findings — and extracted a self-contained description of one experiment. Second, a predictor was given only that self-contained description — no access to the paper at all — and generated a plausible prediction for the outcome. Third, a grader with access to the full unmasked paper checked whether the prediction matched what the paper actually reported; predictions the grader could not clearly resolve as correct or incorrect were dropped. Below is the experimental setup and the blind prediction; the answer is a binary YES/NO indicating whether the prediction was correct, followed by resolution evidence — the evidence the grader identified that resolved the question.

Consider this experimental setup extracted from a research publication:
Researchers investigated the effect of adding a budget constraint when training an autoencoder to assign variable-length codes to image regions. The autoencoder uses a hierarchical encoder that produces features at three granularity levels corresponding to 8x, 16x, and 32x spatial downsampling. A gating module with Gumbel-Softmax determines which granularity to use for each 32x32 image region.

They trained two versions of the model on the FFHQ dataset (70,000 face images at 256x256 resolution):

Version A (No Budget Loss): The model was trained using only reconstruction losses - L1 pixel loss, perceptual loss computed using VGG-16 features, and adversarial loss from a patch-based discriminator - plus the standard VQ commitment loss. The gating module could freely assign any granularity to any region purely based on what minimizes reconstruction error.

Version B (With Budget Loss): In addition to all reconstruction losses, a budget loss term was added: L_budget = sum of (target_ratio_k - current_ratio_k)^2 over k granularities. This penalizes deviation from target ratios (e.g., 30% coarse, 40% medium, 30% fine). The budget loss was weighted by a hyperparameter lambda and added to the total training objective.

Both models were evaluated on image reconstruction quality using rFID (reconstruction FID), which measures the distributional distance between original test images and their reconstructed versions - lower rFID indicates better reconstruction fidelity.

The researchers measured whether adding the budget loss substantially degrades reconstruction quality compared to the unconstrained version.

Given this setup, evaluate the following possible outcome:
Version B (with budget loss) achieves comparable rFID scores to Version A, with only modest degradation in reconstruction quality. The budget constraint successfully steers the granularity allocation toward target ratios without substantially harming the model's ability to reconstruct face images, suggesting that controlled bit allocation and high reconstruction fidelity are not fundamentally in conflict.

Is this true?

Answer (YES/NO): NO